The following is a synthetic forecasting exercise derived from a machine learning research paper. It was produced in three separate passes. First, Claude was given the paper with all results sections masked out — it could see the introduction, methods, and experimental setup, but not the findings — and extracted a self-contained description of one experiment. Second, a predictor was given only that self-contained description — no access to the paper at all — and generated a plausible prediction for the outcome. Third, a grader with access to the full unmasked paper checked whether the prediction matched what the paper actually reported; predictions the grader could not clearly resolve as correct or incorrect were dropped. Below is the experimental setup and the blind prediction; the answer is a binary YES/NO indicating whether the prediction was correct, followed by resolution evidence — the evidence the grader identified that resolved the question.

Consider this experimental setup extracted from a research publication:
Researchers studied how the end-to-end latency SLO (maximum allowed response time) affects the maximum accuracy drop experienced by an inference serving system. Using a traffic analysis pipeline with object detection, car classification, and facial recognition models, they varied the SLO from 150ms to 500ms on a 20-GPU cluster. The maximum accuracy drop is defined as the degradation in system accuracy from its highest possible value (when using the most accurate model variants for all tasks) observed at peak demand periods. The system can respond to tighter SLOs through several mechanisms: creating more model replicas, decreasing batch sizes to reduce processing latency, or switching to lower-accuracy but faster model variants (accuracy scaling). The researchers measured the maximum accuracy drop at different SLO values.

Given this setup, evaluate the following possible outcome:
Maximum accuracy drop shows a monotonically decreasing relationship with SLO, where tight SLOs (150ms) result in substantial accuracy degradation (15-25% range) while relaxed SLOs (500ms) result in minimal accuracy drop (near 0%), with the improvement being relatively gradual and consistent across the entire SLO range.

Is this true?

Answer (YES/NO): NO